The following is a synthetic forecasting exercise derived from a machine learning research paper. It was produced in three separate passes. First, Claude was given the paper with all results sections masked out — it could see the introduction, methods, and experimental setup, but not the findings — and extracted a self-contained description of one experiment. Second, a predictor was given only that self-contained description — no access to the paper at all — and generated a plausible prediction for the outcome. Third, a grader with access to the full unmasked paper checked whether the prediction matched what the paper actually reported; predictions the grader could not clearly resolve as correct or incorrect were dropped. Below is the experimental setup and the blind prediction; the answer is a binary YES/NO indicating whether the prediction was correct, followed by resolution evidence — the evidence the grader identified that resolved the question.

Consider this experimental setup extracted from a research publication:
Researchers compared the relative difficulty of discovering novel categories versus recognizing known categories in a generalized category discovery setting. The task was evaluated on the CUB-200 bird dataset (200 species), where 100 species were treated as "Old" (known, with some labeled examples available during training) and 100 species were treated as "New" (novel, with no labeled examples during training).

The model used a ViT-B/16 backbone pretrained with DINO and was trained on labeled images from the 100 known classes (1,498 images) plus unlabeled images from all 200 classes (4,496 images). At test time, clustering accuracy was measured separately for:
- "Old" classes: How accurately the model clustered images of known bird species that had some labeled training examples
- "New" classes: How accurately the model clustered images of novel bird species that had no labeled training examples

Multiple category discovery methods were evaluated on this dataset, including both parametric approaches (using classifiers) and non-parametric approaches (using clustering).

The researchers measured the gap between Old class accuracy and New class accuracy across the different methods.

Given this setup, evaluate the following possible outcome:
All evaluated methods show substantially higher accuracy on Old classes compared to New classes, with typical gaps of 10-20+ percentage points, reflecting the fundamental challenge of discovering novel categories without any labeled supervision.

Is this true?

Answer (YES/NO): NO